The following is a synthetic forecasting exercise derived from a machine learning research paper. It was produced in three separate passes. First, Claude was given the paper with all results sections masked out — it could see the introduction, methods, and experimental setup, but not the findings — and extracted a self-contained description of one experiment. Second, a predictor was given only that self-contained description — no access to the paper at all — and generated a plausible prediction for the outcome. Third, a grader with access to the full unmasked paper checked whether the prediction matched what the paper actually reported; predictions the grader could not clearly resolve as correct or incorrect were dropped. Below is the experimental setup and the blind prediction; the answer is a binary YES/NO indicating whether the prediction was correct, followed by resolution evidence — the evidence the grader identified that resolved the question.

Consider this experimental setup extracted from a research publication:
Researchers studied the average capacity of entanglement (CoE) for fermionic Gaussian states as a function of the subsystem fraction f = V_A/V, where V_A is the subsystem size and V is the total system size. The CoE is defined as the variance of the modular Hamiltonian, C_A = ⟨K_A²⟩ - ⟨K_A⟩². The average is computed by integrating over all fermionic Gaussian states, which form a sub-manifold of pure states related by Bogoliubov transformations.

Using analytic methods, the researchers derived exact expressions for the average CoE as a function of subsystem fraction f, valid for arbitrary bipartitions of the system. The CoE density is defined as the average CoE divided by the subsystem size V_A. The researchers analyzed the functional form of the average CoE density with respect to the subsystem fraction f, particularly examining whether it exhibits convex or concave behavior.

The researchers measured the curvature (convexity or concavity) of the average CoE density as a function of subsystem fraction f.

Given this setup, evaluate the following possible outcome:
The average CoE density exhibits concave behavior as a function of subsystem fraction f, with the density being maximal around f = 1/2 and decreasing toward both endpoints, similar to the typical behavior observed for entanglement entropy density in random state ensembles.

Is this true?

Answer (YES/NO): NO